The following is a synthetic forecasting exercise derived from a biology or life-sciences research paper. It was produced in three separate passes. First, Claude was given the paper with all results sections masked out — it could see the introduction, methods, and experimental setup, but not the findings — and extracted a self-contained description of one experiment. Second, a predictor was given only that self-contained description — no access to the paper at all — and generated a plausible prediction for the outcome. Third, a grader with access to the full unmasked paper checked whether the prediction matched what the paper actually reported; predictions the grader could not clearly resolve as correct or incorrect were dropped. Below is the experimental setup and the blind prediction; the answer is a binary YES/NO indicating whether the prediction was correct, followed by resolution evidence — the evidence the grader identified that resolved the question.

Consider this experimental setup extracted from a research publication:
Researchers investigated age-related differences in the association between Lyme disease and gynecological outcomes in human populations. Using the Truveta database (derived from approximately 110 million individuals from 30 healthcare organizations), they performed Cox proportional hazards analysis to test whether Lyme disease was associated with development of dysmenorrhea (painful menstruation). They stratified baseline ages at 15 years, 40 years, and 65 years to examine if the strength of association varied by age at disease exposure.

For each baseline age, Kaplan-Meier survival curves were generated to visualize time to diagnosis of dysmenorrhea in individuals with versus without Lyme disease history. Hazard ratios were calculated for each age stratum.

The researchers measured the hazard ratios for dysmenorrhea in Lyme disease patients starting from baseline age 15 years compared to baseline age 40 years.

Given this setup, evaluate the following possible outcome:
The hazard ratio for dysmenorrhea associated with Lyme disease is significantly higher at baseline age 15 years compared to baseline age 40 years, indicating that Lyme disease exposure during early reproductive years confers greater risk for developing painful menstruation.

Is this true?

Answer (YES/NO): NO